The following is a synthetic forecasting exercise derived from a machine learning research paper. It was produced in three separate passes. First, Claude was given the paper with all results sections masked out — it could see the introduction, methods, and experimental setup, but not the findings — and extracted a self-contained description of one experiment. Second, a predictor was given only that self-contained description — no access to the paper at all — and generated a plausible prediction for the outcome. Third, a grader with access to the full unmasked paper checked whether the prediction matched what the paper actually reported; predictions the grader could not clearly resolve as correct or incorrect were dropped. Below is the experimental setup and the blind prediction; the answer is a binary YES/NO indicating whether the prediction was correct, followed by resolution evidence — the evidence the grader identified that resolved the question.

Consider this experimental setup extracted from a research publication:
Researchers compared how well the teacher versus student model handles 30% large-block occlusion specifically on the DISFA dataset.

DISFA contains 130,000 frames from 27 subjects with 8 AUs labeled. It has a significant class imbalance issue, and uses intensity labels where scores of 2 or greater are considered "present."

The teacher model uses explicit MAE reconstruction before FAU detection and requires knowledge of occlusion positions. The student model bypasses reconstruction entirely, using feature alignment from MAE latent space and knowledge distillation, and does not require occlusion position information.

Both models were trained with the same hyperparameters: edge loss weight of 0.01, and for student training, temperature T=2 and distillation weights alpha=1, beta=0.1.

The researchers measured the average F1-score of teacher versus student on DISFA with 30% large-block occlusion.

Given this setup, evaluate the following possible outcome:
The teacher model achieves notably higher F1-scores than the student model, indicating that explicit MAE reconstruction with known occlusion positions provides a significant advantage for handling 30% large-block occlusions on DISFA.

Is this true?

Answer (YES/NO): NO